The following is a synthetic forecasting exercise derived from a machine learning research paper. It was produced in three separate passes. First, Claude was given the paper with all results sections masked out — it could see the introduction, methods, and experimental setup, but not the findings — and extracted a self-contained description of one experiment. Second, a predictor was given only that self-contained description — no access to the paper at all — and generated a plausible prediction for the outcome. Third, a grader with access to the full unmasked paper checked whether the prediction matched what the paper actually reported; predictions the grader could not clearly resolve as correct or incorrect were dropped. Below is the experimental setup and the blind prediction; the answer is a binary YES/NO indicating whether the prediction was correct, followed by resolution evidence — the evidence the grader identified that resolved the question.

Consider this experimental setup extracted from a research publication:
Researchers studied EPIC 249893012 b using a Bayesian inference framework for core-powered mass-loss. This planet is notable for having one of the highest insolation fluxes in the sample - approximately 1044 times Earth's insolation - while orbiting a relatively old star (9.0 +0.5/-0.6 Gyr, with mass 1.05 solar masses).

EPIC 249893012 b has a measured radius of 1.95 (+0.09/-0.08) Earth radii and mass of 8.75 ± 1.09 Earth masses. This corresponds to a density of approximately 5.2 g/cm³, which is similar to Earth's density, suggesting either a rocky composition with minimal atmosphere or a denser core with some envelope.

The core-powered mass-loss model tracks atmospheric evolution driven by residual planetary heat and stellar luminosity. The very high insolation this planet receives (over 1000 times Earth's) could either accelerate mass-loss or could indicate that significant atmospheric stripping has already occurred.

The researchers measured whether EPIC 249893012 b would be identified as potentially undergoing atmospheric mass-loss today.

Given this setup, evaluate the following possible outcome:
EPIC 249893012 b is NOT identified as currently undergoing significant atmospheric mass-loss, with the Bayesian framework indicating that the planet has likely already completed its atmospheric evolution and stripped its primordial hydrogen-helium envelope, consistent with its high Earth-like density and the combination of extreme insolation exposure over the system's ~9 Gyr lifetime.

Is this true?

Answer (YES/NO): NO